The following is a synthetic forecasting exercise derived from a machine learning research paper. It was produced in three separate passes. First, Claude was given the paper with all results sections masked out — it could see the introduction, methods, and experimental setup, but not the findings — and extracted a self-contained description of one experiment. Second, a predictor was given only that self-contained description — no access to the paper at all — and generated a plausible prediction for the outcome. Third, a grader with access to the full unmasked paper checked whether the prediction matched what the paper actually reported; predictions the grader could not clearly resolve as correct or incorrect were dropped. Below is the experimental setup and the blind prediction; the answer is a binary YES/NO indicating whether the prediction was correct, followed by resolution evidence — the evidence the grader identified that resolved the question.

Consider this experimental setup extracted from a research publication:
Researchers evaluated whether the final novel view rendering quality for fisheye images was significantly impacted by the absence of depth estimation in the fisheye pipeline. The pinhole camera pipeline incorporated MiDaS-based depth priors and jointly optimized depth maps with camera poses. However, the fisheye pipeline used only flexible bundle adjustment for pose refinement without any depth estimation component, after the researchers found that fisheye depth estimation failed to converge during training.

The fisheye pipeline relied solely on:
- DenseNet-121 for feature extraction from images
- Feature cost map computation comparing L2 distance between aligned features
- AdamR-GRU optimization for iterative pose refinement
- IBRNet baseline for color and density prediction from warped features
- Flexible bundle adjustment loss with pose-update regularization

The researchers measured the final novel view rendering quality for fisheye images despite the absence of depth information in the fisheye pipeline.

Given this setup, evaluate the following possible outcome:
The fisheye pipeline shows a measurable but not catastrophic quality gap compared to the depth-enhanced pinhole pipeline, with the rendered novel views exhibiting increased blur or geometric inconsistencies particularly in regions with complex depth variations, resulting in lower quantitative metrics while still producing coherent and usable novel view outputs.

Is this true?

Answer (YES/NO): NO